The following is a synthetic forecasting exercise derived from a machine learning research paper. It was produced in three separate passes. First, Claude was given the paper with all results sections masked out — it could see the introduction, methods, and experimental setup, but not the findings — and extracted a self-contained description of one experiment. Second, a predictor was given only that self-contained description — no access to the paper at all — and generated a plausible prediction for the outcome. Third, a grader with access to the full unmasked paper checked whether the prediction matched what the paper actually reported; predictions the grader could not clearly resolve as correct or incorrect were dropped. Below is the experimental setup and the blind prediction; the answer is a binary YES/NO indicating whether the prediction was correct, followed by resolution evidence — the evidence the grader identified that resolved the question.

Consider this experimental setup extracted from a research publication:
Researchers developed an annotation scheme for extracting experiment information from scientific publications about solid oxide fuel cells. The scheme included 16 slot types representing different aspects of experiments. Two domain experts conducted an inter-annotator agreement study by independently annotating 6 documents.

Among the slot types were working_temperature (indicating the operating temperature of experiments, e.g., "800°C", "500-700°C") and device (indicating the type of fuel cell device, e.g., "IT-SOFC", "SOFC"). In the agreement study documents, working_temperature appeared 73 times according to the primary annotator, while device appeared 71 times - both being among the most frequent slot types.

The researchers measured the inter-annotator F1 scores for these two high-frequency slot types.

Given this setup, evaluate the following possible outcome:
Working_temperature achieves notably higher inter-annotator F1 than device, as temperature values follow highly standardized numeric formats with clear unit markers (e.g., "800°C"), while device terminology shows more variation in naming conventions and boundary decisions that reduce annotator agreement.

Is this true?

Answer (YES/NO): NO